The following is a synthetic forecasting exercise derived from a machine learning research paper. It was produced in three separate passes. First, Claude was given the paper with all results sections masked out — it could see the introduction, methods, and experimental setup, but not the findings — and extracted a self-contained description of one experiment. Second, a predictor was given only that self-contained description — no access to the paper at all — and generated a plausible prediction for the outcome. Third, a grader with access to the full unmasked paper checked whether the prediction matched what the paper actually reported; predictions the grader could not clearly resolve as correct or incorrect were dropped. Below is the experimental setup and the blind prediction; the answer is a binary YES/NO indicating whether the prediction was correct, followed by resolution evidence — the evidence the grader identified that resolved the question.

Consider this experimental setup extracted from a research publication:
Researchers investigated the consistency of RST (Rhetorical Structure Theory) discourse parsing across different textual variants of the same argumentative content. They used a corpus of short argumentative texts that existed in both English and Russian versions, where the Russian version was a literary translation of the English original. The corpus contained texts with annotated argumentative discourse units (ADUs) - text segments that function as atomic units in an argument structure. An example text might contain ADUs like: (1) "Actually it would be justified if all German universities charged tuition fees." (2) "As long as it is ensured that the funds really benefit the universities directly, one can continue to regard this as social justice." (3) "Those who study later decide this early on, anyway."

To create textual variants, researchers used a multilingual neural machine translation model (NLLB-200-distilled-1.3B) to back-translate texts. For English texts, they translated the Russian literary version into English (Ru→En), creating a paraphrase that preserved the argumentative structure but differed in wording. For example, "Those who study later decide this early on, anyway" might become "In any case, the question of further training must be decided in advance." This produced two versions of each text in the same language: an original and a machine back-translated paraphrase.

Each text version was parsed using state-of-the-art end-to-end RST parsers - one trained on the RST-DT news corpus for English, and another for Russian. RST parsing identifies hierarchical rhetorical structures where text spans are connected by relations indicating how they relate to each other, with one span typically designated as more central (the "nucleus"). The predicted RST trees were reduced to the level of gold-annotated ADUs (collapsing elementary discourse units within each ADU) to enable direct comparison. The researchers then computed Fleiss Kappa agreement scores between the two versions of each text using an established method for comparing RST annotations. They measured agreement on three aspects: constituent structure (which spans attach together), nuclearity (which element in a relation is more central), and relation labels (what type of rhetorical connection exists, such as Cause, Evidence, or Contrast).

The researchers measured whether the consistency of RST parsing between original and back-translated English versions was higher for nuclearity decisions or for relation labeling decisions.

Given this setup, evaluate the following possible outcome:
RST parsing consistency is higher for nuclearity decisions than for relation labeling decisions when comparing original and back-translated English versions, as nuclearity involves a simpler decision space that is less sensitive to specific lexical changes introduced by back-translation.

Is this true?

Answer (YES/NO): NO